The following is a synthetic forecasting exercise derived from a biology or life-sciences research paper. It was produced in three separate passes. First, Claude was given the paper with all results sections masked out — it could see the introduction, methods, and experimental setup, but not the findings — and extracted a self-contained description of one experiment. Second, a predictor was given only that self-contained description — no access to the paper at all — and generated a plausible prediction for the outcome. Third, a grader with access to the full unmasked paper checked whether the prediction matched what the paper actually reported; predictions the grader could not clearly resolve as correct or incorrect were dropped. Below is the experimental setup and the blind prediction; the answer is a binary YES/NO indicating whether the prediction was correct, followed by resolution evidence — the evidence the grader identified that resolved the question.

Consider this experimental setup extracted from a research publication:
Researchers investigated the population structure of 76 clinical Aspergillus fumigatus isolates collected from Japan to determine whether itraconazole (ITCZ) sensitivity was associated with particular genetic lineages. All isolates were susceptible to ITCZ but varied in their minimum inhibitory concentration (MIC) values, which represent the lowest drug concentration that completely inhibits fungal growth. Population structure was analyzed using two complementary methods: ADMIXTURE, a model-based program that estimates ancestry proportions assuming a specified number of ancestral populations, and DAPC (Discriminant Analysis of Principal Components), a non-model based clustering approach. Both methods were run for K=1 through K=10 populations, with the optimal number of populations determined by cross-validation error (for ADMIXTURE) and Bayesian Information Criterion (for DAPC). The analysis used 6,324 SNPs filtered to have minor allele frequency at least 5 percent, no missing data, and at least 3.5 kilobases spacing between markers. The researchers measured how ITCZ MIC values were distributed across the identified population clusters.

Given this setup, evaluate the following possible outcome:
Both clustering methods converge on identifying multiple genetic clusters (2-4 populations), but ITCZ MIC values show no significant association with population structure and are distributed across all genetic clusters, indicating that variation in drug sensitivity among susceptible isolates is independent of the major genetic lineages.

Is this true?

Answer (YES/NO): YES